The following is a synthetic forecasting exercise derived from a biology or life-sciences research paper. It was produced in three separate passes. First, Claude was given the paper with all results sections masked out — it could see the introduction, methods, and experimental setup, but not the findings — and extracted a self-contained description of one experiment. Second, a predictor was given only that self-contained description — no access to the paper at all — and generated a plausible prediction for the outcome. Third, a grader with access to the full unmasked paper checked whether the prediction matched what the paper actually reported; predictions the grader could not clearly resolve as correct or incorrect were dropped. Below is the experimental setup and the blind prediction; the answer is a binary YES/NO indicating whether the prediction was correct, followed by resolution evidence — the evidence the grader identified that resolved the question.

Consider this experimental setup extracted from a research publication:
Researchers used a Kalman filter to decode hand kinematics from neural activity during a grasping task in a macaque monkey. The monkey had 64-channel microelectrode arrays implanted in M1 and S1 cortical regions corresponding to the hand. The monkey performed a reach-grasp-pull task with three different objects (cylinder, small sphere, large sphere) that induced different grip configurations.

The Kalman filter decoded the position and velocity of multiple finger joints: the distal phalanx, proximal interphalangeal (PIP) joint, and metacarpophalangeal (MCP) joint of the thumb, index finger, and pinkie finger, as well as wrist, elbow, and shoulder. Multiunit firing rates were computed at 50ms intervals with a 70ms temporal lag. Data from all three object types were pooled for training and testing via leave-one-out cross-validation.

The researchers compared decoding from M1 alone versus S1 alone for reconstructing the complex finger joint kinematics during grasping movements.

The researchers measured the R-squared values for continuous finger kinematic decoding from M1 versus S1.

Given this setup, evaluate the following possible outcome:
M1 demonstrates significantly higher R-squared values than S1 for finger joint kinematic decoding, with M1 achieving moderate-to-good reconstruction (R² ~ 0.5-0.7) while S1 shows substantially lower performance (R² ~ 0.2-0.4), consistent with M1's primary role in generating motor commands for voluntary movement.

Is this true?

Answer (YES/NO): NO